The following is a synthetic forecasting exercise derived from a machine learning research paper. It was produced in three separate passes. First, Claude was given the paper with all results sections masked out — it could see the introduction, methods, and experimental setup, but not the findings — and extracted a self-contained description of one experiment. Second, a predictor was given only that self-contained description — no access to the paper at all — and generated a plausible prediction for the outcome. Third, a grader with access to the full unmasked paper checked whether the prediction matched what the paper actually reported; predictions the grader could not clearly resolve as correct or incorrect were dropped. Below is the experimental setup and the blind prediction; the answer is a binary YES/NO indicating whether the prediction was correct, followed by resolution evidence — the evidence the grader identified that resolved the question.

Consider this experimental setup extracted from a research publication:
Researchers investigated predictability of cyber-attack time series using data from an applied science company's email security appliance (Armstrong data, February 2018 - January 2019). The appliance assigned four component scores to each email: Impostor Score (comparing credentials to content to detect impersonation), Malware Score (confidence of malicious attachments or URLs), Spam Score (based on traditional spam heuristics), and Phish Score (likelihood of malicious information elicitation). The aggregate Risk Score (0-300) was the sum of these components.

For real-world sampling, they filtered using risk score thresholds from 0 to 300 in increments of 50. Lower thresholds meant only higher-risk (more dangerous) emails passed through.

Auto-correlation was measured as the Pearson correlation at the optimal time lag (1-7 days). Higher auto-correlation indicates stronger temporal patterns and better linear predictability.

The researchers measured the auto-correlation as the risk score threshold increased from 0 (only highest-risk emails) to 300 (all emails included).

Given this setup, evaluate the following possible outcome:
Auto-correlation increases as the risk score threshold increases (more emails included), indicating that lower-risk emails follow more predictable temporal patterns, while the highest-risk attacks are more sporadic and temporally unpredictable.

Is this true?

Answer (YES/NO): YES